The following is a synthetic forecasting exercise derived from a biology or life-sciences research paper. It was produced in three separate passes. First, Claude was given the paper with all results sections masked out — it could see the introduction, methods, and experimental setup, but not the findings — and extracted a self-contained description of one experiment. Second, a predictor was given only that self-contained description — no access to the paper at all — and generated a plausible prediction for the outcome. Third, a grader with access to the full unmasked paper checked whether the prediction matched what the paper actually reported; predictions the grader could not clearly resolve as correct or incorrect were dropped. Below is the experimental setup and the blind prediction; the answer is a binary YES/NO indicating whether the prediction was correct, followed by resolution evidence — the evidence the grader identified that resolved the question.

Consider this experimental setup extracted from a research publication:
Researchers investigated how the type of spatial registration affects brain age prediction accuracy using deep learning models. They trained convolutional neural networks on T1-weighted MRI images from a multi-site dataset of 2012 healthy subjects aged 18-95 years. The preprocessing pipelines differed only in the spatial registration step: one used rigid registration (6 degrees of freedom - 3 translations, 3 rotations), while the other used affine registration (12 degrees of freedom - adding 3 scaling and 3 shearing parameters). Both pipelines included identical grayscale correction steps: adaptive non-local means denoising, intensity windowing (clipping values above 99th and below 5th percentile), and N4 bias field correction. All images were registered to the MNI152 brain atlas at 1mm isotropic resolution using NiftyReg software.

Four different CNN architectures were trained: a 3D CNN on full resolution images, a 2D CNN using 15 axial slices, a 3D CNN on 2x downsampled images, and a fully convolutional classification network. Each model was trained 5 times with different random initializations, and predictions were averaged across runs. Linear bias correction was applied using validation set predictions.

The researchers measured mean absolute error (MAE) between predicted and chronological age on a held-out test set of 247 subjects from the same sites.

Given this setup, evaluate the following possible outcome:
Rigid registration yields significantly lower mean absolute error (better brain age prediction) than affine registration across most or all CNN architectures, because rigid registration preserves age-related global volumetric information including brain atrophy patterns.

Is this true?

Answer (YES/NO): NO